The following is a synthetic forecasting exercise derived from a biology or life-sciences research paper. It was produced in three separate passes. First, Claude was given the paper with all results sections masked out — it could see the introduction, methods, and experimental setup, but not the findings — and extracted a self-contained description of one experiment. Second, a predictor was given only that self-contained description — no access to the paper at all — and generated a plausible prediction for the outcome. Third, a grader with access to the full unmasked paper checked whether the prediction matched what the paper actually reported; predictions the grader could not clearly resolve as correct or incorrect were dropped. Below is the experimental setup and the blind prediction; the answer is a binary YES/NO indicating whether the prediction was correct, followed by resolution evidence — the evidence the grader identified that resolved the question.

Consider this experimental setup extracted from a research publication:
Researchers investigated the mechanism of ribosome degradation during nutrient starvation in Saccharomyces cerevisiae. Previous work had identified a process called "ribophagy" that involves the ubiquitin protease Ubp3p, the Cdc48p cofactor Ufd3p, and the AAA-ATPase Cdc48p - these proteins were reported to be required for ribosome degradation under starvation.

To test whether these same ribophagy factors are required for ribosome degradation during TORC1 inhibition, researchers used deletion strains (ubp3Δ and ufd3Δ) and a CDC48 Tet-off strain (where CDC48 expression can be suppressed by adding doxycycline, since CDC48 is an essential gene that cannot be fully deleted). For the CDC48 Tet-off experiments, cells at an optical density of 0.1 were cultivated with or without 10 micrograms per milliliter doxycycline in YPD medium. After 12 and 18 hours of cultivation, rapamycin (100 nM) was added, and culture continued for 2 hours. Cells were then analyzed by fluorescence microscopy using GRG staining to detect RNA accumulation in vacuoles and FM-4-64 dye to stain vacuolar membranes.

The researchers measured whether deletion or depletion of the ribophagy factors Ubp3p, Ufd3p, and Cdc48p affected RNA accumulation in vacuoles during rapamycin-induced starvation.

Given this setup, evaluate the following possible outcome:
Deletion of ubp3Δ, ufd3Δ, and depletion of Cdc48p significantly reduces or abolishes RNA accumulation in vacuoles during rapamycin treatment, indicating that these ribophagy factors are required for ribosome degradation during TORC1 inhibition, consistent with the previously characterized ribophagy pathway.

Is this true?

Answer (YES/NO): NO